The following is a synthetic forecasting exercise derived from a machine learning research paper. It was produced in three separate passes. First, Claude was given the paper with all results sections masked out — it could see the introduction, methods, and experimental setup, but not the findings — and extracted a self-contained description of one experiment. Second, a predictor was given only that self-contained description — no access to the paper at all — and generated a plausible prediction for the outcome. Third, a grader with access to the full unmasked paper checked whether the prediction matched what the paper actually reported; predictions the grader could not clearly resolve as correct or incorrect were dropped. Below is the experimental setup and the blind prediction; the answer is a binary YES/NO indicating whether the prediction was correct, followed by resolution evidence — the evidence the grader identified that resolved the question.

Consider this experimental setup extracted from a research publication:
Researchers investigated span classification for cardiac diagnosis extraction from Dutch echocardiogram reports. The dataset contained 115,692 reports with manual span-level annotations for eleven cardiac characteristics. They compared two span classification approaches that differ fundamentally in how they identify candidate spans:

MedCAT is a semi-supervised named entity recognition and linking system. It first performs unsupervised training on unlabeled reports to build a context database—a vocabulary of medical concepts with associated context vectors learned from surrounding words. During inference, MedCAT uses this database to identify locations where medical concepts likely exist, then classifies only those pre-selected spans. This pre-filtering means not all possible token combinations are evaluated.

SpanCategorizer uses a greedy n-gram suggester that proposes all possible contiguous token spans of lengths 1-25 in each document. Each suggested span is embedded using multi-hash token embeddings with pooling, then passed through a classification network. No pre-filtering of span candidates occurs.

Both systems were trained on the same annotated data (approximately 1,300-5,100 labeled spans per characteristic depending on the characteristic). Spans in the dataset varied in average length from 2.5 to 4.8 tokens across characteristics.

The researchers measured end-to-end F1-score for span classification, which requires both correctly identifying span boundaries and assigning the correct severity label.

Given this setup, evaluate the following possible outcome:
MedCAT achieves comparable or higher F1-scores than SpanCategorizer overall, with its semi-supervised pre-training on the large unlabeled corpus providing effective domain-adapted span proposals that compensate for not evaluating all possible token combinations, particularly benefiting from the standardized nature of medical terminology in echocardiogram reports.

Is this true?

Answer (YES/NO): NO